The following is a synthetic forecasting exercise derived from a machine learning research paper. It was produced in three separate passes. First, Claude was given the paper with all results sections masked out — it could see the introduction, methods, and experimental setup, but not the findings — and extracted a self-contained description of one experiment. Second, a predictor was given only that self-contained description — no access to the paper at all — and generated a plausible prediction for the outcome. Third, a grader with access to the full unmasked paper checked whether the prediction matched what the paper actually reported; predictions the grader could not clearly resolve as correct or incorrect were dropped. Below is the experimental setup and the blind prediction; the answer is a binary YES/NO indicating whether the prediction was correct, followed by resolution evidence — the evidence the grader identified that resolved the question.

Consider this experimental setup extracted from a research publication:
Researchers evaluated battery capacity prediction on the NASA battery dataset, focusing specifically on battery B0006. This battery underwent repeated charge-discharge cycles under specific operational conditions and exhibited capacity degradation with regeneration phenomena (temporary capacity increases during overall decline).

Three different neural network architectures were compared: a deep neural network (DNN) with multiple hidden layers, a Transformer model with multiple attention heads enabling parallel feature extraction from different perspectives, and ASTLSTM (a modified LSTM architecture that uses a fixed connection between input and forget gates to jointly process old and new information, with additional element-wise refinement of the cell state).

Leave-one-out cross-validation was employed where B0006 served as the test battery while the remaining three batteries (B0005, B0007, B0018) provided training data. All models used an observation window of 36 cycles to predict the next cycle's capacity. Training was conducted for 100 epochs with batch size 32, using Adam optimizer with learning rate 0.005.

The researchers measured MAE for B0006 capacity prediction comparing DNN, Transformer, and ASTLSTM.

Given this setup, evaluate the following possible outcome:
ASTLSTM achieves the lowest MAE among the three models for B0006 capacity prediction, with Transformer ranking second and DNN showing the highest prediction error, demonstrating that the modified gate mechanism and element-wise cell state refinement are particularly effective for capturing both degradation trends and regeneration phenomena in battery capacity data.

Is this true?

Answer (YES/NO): YES